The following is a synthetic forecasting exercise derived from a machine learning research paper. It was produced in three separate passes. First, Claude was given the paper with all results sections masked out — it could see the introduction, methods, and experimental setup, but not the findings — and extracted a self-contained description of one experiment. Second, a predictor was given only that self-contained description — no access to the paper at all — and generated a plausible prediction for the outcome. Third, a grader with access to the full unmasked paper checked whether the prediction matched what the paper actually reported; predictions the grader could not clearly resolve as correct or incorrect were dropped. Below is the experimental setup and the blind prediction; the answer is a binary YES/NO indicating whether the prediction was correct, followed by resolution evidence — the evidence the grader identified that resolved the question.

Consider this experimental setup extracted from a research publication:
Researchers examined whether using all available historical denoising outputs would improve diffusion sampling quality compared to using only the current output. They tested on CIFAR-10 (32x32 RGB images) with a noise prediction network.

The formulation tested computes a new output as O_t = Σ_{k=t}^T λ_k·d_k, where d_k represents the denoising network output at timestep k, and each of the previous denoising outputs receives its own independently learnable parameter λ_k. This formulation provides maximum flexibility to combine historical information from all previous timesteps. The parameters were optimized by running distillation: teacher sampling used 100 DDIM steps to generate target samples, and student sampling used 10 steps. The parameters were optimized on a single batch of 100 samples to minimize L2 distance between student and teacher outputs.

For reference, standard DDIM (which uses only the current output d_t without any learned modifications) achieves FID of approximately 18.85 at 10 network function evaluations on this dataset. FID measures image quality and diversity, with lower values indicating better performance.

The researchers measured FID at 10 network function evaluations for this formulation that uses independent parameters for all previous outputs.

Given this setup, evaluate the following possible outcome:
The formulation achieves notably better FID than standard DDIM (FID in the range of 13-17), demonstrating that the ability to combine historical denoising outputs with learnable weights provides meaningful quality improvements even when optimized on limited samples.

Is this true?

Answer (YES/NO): NO